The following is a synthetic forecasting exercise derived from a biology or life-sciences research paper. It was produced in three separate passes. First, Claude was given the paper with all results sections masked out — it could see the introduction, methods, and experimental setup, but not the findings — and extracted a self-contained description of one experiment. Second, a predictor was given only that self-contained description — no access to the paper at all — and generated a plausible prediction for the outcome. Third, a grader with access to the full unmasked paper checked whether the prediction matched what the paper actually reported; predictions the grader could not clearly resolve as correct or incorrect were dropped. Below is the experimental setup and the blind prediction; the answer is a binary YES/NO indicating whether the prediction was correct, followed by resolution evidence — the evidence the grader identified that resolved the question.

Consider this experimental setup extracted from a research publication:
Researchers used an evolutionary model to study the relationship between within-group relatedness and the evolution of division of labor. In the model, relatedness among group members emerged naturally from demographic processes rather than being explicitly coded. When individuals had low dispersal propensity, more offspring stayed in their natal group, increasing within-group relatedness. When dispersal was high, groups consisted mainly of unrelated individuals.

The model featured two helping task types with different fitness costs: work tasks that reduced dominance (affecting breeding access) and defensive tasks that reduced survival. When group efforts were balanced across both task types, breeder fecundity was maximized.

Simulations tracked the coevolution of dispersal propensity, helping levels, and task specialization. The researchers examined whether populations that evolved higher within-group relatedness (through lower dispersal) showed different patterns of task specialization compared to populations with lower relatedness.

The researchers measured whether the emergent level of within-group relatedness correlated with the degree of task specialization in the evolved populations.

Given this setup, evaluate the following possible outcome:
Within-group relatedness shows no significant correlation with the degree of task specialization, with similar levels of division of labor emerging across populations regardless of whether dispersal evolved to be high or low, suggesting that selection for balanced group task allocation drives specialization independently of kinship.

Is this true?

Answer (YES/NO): NO